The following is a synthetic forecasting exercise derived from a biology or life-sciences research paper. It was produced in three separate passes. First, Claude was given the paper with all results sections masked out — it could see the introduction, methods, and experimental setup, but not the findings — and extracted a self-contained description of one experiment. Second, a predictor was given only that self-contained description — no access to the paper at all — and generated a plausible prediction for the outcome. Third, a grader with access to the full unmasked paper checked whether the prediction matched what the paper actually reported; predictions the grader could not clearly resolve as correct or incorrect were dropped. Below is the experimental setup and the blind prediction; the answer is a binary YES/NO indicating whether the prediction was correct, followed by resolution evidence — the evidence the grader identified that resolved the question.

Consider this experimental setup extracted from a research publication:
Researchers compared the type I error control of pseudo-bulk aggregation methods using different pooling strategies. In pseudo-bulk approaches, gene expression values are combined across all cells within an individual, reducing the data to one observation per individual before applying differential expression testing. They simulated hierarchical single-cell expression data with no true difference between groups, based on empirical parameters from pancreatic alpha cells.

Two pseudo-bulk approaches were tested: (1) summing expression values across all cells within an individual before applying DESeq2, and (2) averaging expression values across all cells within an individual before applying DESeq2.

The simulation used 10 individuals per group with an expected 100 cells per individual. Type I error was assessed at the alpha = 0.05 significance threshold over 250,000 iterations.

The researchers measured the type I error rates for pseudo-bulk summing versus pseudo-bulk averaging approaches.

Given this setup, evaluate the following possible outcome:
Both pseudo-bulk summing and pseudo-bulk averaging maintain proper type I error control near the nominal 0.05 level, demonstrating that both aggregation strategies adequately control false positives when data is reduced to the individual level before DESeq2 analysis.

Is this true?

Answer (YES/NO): NO